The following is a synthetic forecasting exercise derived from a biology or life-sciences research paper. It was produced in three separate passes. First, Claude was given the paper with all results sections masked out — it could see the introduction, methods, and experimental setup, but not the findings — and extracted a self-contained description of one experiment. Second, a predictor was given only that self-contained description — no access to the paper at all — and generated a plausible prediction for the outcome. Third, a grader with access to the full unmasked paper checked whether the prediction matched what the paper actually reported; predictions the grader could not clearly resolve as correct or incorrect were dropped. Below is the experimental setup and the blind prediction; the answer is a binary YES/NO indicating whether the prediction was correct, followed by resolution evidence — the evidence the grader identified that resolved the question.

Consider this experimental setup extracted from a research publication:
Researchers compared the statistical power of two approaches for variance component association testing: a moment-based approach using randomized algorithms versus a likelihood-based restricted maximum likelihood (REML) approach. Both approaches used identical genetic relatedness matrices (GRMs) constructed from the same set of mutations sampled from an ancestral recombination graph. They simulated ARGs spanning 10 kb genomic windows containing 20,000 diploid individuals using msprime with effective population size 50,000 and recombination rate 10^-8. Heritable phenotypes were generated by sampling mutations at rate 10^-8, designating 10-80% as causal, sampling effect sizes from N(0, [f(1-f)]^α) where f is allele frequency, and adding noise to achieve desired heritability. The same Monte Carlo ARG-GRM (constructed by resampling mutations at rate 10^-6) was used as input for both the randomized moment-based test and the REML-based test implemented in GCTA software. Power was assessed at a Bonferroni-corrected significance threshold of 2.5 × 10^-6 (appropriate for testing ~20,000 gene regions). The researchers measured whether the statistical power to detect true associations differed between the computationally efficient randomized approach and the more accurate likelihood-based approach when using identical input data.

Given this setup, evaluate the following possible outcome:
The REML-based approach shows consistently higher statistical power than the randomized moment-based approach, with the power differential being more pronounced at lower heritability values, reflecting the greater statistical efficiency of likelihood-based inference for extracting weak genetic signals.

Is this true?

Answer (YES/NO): NO